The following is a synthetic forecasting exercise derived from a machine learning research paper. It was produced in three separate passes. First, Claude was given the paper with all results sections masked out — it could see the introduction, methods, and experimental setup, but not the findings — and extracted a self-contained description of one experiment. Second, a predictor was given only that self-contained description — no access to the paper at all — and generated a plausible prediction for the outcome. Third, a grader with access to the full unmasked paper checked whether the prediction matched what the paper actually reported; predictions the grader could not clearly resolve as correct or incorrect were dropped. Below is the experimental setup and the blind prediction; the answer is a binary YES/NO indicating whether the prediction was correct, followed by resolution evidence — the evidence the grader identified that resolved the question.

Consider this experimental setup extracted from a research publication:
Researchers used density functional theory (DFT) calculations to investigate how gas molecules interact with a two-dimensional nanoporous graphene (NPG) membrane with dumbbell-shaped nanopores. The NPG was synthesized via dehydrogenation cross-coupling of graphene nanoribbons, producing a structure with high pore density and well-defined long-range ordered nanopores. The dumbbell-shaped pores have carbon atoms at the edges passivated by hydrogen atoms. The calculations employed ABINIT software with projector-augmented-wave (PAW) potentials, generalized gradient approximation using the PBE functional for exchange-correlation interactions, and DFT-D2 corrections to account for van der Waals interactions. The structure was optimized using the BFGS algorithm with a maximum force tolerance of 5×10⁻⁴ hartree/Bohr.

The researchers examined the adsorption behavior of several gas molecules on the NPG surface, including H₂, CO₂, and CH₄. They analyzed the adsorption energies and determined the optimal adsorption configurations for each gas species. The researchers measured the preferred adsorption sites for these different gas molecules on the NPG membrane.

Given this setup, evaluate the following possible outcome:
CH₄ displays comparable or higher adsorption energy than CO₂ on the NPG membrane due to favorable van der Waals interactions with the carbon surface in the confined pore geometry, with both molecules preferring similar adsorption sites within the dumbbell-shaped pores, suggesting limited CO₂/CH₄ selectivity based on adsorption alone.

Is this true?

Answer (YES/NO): NO